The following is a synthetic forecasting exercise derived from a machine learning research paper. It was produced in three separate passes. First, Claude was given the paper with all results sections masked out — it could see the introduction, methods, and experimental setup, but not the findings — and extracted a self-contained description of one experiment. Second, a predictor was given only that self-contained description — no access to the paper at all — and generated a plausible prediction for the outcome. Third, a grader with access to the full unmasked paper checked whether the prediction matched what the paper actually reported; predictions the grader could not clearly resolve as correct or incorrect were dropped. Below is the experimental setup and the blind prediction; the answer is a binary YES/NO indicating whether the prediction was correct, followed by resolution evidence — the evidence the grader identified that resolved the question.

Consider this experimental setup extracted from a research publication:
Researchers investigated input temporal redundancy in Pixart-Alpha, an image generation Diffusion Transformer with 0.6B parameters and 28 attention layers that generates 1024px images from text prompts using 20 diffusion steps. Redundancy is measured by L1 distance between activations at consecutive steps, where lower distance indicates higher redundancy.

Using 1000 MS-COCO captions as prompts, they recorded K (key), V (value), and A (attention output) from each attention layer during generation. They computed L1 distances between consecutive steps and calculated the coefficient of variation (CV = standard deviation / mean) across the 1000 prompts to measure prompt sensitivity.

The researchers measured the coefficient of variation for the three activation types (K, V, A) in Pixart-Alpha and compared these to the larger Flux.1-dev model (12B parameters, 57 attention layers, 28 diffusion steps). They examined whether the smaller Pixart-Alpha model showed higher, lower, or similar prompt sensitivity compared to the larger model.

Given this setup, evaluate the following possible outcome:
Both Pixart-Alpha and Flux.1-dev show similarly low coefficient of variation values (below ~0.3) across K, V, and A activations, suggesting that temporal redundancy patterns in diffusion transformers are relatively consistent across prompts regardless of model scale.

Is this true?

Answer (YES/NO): YES